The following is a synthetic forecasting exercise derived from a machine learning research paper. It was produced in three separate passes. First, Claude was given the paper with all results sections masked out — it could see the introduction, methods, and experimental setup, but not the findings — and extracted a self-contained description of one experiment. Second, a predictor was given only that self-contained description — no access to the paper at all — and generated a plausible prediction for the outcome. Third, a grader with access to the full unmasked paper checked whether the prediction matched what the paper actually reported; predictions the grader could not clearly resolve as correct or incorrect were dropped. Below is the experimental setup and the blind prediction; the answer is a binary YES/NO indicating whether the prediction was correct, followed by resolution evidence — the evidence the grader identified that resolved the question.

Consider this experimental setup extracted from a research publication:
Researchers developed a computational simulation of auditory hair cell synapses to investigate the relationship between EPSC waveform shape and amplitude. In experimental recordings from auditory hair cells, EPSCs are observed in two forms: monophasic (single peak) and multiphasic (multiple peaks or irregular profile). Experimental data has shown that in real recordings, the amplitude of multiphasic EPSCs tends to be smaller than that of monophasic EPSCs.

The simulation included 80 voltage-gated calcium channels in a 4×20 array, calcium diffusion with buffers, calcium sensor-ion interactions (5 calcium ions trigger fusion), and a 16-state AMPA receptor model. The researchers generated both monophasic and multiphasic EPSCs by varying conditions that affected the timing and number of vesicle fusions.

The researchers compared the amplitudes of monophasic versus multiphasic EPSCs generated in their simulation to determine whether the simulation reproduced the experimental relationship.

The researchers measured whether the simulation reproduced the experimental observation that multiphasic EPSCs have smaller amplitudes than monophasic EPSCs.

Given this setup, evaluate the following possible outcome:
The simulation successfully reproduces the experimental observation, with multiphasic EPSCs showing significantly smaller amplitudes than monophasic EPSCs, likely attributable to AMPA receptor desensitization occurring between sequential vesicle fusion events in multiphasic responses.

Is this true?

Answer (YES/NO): NO